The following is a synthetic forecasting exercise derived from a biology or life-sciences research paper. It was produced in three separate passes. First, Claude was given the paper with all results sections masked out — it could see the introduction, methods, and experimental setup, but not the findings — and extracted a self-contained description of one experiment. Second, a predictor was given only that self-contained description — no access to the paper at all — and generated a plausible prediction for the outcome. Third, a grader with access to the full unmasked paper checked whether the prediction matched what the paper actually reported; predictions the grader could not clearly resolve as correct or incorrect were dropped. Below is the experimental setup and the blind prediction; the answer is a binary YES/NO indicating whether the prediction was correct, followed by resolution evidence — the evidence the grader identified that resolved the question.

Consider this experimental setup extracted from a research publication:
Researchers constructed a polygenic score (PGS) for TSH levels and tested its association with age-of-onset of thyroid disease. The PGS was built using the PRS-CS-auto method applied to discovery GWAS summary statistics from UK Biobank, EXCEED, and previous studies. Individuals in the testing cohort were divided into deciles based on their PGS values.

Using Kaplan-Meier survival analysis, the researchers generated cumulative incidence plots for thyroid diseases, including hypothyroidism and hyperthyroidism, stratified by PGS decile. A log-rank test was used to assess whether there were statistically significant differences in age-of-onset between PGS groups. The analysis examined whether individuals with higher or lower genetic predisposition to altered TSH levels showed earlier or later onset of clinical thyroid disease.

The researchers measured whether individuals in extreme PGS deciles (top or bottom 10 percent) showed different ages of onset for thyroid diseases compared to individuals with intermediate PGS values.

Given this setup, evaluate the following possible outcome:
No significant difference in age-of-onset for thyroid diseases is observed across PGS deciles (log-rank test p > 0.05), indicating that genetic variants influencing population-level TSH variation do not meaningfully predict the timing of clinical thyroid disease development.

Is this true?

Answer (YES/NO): NO